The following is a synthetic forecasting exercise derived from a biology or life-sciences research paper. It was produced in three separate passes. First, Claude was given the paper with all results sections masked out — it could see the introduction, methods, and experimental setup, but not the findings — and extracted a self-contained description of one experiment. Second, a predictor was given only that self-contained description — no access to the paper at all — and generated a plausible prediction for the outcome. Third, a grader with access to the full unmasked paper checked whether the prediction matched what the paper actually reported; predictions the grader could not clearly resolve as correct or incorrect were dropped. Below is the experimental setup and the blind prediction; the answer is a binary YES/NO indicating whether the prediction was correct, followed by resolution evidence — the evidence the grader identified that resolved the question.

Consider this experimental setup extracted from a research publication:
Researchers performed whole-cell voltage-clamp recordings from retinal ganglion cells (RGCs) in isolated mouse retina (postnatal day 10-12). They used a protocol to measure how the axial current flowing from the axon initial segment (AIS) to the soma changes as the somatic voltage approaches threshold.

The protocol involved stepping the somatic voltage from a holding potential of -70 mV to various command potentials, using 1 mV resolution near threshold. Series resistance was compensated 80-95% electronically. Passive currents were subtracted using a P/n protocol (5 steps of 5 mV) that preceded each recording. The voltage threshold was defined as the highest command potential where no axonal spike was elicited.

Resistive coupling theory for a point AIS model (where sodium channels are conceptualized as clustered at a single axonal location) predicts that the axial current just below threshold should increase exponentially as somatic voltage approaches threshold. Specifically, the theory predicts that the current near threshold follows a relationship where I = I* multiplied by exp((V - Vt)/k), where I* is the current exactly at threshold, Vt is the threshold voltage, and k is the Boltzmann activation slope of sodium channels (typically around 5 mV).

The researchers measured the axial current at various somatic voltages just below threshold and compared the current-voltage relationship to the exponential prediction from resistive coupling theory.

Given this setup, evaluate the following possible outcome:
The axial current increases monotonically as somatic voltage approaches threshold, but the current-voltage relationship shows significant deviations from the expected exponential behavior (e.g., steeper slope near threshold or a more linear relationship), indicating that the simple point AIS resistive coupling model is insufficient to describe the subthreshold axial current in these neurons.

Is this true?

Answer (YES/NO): NO